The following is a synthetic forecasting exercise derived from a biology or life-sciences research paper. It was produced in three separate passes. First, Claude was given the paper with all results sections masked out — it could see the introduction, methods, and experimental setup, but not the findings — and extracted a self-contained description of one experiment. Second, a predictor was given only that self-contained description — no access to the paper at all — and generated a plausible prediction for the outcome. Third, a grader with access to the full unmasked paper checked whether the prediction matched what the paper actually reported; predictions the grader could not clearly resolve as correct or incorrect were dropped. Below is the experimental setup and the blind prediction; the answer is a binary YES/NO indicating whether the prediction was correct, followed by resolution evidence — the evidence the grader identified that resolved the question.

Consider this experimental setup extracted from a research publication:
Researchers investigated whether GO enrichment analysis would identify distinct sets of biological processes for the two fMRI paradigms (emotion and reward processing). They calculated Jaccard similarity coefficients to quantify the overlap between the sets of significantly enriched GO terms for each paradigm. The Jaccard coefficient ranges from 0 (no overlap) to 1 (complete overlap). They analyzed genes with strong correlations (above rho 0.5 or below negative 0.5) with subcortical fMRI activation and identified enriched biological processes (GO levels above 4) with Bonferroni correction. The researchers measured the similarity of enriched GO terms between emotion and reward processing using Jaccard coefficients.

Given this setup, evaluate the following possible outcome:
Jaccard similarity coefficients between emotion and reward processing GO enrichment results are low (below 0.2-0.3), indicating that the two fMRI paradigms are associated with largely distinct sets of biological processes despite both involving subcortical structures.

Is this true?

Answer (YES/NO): YES